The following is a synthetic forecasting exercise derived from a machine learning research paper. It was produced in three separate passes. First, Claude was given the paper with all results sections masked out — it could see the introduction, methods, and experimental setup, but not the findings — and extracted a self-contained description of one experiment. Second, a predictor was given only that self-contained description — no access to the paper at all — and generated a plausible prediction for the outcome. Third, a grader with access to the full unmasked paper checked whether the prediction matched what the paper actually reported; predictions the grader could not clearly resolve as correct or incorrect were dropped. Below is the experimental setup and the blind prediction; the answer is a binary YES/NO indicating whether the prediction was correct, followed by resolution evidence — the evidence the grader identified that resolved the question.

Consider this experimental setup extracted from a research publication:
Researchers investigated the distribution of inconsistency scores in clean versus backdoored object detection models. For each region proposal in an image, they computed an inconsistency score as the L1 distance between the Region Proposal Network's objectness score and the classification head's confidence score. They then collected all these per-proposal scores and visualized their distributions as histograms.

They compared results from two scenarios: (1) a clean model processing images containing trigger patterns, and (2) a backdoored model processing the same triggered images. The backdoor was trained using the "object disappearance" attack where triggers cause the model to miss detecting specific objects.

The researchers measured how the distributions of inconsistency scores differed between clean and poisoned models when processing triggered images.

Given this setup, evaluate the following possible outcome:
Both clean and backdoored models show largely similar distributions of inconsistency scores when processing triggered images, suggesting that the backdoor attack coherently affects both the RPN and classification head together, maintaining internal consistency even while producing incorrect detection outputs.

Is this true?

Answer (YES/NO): NO